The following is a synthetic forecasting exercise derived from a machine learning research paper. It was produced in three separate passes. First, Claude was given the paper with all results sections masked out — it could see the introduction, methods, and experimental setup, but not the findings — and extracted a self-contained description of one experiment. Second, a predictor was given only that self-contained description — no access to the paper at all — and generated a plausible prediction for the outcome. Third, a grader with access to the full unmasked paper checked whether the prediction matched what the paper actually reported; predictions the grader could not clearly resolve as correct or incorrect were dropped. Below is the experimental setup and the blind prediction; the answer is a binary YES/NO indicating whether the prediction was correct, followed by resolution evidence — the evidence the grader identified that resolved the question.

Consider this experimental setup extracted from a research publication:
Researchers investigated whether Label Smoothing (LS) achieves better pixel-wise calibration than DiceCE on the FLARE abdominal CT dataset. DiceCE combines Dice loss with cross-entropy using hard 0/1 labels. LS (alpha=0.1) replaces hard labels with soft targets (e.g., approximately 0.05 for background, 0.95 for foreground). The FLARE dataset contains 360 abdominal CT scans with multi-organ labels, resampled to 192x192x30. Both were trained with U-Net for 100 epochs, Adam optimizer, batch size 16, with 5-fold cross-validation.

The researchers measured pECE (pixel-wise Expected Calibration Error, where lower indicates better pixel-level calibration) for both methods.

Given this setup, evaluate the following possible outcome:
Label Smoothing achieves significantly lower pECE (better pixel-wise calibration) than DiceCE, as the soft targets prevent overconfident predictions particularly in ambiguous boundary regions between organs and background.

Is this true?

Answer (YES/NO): YES